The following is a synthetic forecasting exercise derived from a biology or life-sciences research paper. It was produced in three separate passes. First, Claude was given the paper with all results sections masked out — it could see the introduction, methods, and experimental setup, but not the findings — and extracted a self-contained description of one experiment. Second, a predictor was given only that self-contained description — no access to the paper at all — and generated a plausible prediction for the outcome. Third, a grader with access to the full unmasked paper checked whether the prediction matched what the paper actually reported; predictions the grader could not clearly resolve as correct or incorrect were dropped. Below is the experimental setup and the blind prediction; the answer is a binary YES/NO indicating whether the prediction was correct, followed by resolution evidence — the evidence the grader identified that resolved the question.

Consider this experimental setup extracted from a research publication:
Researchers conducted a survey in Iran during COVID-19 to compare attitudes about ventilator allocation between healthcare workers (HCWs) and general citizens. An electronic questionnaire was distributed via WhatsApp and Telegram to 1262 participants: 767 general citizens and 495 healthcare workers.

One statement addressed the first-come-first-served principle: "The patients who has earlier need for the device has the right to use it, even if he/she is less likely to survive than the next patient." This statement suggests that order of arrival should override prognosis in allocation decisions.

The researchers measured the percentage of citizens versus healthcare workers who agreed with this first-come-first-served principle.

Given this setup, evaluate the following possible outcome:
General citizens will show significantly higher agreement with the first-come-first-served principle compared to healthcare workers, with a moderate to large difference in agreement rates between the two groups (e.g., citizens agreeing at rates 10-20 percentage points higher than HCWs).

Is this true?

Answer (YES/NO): NO